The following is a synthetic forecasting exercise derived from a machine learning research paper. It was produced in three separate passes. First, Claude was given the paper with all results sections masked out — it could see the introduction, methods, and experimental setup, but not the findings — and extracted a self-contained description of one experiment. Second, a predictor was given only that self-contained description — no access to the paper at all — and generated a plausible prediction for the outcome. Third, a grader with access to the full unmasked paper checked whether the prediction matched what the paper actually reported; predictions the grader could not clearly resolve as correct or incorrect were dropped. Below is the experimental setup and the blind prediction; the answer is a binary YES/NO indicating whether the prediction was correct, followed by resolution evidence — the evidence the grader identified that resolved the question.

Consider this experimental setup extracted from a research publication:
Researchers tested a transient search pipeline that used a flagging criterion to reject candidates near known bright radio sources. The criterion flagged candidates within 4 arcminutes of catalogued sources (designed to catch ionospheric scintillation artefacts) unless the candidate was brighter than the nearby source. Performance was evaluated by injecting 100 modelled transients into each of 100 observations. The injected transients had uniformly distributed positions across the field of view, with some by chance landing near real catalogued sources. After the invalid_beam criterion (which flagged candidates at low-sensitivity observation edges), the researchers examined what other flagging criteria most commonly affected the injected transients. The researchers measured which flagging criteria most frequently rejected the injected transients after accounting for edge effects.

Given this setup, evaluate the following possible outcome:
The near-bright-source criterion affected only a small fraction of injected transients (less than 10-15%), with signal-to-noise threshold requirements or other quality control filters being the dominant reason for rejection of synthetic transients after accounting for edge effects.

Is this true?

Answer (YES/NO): NO